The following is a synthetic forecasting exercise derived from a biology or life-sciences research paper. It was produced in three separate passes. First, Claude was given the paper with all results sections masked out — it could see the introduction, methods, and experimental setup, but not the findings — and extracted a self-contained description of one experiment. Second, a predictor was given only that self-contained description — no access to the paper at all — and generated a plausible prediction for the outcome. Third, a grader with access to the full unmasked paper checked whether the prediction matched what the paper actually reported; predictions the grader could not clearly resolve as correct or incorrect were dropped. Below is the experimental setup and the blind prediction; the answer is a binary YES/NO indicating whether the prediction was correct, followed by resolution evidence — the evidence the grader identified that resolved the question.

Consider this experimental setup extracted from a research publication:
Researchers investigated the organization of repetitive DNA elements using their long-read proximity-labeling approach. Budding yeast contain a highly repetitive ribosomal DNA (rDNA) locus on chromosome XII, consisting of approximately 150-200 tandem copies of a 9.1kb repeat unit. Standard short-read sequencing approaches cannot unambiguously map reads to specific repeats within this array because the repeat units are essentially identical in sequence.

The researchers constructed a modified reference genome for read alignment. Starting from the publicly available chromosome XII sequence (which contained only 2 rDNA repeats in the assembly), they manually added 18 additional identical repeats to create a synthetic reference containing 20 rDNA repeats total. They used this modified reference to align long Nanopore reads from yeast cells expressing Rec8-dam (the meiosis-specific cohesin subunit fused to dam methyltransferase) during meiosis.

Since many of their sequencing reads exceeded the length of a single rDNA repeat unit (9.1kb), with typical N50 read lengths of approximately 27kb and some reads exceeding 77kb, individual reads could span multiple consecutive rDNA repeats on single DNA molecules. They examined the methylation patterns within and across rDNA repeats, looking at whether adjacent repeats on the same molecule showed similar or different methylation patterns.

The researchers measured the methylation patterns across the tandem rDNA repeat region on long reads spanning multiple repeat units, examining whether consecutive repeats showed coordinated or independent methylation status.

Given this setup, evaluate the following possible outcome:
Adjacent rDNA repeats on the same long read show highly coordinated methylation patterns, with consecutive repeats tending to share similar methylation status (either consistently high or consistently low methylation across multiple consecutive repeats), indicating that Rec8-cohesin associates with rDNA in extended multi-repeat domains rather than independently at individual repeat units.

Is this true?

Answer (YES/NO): NO